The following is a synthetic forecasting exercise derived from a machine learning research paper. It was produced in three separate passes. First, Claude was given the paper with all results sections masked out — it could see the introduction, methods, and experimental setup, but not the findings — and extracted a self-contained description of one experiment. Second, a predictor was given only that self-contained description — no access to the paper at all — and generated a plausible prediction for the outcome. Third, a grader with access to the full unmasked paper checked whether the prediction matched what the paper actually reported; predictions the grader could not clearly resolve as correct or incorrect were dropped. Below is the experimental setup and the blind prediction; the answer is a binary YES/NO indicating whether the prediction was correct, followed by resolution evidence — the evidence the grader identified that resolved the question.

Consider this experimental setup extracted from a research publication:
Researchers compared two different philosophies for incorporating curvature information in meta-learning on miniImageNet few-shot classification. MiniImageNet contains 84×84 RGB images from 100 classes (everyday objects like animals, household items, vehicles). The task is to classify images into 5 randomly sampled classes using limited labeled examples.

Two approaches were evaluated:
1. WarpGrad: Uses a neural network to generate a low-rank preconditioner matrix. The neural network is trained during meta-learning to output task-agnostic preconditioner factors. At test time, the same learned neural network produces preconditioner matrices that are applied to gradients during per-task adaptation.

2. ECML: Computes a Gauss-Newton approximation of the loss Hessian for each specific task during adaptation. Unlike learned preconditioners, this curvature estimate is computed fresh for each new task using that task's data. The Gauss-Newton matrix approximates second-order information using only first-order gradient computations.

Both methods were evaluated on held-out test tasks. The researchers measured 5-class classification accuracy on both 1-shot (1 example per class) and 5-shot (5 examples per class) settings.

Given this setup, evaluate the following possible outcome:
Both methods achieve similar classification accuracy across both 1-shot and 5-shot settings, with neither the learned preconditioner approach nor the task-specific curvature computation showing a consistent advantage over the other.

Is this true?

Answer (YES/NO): NO